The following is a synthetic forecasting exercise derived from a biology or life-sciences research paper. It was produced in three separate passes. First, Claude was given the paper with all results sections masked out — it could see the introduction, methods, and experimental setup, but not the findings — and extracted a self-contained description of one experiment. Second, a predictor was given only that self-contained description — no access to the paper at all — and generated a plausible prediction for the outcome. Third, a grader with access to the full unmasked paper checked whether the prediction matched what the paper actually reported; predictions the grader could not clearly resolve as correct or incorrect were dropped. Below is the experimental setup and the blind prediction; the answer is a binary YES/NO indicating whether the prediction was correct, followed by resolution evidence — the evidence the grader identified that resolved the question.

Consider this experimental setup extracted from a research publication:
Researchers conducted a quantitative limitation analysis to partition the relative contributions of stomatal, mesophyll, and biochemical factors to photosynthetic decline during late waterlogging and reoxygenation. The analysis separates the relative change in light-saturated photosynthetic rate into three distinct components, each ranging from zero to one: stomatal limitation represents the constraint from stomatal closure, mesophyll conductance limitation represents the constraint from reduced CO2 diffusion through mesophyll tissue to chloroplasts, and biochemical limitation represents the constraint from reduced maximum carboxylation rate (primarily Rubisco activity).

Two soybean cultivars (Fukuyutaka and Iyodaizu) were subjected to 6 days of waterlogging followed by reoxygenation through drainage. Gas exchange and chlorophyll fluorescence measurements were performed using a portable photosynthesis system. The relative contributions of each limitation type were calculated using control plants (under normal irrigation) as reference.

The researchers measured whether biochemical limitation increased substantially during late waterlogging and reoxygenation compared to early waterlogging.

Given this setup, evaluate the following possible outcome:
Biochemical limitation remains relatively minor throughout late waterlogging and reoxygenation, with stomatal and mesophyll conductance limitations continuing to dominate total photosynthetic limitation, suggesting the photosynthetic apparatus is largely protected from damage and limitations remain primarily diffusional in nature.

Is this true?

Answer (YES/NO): NO